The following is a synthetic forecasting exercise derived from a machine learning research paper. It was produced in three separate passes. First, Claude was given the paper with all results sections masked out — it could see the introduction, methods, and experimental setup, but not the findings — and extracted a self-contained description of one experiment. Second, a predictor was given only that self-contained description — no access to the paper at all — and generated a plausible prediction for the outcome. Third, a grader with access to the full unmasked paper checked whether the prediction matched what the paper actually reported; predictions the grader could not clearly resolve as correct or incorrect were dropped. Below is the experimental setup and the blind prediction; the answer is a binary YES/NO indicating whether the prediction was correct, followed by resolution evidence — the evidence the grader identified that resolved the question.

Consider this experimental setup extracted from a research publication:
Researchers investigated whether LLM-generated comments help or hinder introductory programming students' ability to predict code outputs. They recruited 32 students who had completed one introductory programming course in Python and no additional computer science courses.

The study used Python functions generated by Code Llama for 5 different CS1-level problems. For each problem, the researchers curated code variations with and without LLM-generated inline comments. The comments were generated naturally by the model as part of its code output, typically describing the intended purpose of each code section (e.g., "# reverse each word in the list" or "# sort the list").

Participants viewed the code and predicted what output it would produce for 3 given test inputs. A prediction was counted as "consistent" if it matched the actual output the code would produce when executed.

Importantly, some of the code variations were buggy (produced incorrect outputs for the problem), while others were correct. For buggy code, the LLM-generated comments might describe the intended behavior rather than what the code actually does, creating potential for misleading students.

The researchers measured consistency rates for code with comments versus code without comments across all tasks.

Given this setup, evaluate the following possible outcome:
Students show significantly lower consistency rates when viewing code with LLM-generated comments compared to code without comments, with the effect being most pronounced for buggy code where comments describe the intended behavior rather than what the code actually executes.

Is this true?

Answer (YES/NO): NO